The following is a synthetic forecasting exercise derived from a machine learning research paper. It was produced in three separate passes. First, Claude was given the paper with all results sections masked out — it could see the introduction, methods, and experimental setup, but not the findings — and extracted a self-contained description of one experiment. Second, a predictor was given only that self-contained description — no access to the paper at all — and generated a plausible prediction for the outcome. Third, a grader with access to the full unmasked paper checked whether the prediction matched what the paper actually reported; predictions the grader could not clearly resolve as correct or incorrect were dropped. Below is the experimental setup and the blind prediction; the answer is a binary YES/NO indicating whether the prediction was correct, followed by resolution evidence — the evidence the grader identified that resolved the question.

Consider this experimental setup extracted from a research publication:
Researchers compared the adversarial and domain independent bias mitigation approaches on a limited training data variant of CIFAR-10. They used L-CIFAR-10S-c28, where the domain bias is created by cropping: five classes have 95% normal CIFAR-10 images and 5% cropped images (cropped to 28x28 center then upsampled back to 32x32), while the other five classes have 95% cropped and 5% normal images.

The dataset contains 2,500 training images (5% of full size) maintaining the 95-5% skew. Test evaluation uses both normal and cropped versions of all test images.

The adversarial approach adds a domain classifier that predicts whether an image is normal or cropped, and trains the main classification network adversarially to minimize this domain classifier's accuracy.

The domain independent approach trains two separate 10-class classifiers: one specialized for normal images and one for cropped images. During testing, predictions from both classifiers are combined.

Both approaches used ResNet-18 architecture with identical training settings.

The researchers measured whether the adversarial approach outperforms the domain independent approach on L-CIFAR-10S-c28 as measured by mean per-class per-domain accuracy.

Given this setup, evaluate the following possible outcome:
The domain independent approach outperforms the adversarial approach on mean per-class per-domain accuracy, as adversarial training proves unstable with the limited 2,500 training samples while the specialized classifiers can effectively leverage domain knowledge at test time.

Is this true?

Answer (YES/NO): YES